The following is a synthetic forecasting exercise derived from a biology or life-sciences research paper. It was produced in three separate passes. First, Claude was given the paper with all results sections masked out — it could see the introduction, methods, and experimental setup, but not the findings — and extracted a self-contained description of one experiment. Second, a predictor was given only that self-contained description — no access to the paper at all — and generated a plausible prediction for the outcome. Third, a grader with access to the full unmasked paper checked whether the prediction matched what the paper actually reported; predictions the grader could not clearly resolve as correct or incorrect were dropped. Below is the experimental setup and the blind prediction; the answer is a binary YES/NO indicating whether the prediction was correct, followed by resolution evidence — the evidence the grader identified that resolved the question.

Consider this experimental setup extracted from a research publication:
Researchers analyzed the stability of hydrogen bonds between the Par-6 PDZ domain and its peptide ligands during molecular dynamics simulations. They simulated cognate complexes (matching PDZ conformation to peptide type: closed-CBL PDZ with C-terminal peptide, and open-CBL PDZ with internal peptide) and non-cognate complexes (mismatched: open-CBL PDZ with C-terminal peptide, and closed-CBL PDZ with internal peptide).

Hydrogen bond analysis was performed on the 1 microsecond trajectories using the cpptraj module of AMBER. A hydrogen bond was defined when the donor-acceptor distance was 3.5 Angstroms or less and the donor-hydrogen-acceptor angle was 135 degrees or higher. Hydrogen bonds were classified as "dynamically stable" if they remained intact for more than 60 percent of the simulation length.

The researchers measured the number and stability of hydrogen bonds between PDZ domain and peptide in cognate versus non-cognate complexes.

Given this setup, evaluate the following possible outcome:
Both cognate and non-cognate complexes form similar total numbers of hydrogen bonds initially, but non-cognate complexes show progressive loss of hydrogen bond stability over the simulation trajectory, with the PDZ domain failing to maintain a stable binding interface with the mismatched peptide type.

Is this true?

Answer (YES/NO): NO